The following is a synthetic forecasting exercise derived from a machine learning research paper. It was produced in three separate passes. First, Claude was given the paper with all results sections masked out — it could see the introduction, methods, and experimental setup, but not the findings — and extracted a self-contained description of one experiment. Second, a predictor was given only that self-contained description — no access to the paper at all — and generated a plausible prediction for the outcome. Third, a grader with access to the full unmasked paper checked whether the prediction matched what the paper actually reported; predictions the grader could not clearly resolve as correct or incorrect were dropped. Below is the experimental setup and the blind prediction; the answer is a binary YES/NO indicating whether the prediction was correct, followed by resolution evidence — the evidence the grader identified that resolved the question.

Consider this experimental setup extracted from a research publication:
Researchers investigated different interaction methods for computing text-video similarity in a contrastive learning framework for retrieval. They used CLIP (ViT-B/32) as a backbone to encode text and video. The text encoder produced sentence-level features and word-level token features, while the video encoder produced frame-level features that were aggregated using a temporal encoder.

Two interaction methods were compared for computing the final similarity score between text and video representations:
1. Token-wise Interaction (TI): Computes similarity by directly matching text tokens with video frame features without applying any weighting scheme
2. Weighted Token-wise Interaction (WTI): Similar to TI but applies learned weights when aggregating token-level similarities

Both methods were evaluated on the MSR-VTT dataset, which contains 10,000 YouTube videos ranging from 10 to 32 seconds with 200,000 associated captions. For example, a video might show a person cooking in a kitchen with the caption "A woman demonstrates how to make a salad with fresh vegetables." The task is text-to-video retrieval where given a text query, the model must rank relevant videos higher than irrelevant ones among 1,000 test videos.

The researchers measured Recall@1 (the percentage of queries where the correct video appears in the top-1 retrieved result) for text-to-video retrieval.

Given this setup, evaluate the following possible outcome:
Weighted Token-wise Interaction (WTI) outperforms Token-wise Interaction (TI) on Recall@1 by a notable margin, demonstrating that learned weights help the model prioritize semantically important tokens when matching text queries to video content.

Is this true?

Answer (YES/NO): NO